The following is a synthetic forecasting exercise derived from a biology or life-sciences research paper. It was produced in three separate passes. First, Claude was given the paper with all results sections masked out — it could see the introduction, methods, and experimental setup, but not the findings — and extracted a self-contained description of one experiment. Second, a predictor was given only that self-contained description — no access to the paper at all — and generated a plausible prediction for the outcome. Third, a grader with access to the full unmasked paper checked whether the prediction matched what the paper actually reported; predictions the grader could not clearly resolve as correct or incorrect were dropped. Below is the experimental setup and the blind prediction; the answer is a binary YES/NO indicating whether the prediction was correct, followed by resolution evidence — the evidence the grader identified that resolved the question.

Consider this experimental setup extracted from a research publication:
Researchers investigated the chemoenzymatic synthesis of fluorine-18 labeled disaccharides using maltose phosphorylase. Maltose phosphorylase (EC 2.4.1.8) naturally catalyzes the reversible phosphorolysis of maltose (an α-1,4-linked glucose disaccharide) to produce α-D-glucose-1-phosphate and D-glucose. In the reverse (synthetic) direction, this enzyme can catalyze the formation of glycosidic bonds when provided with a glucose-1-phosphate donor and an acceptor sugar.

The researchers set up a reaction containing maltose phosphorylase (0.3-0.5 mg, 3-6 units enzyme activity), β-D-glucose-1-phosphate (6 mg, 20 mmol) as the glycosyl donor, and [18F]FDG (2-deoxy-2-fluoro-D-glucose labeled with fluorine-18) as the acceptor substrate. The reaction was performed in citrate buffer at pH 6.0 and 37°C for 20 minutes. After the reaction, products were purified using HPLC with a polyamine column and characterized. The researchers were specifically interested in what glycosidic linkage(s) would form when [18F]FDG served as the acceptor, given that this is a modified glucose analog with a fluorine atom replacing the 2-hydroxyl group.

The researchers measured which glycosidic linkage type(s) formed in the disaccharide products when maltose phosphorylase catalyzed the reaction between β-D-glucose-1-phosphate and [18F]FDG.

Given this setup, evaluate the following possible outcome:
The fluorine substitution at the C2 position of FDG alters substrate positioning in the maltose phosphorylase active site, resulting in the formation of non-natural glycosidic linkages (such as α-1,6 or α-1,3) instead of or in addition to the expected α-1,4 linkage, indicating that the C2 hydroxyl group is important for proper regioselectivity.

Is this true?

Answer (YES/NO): YES